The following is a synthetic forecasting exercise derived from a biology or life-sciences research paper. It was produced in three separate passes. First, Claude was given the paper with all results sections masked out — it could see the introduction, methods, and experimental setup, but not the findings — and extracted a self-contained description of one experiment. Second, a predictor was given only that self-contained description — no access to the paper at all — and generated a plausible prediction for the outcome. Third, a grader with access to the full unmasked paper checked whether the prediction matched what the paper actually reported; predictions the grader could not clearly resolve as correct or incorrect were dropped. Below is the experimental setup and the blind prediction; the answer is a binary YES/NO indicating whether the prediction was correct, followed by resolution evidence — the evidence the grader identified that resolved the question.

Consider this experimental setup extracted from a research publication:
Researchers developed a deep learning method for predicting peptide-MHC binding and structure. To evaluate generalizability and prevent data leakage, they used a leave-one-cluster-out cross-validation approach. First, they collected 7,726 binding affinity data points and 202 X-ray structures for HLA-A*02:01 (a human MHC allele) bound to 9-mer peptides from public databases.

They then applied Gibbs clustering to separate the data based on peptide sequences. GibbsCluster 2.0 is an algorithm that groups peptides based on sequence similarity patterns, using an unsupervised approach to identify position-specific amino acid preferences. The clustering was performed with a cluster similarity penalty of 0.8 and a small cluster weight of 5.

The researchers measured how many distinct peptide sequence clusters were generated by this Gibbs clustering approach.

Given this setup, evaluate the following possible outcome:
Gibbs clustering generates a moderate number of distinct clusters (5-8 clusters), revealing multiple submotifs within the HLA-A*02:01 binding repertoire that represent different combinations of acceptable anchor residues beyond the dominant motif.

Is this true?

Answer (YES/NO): NO